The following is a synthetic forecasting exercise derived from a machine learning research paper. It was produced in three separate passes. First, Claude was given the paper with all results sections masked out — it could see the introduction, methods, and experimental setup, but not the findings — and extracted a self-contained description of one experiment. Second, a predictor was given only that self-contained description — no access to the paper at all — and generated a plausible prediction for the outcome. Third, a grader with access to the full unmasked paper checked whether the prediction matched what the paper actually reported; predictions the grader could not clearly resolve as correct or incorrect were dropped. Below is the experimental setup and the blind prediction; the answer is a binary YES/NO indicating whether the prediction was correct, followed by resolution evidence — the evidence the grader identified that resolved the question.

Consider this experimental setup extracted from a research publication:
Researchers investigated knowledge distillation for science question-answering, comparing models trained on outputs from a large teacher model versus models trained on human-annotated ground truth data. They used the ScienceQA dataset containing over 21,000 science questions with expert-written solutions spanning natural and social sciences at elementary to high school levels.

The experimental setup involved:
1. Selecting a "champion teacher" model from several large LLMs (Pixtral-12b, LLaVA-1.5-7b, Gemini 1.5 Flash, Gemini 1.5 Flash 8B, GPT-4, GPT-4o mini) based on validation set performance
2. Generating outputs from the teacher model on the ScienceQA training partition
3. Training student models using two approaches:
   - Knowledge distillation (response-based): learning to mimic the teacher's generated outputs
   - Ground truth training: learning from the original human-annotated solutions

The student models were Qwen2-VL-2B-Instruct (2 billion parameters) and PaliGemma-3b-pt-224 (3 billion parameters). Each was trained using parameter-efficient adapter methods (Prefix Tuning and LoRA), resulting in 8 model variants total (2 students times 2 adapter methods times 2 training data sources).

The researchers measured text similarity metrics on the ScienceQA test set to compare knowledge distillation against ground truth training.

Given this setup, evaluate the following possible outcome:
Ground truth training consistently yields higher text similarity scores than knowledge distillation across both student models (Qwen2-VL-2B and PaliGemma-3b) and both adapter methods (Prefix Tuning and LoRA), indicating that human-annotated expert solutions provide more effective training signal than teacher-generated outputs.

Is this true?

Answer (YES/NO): YES